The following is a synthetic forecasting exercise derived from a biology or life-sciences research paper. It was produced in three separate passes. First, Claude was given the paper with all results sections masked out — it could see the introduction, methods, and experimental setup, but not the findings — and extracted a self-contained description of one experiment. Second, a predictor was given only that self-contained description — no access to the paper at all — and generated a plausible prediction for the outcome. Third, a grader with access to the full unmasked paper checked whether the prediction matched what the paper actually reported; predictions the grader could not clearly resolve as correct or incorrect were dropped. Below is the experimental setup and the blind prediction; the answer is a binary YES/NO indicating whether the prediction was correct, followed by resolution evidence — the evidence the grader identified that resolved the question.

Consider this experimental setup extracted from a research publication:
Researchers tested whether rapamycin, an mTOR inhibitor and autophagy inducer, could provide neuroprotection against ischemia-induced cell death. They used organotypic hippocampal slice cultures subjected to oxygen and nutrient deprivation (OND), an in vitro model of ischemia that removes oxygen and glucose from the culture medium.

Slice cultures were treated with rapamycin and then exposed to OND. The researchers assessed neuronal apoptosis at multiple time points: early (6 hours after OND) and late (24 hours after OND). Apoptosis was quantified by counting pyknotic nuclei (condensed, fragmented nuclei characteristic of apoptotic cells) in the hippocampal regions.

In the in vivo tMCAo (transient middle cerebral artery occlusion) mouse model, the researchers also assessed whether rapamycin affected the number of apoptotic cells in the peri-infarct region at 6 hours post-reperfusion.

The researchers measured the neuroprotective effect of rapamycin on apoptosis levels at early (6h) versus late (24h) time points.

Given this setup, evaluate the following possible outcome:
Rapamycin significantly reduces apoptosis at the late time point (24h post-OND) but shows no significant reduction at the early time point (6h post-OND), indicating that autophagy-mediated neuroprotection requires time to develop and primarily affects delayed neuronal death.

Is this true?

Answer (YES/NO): YES